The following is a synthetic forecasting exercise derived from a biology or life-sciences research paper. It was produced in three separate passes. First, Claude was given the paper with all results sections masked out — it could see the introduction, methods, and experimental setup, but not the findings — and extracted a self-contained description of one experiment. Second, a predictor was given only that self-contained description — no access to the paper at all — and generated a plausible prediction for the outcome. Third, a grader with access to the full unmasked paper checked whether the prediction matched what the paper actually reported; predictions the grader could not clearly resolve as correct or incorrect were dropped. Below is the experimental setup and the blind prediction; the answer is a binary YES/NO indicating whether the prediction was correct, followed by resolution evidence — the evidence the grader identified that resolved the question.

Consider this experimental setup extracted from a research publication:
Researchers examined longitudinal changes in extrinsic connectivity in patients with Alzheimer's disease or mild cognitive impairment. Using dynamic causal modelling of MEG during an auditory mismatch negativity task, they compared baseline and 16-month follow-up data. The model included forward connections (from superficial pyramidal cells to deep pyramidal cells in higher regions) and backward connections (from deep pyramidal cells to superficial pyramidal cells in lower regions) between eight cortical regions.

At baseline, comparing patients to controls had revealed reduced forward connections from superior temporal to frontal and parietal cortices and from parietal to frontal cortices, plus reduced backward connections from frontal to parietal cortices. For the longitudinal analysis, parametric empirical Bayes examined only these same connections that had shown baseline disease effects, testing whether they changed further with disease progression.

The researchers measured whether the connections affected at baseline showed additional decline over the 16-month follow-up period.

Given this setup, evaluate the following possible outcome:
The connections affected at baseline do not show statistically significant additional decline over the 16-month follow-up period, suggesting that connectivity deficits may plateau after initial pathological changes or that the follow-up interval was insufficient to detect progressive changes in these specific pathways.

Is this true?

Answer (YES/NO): NO